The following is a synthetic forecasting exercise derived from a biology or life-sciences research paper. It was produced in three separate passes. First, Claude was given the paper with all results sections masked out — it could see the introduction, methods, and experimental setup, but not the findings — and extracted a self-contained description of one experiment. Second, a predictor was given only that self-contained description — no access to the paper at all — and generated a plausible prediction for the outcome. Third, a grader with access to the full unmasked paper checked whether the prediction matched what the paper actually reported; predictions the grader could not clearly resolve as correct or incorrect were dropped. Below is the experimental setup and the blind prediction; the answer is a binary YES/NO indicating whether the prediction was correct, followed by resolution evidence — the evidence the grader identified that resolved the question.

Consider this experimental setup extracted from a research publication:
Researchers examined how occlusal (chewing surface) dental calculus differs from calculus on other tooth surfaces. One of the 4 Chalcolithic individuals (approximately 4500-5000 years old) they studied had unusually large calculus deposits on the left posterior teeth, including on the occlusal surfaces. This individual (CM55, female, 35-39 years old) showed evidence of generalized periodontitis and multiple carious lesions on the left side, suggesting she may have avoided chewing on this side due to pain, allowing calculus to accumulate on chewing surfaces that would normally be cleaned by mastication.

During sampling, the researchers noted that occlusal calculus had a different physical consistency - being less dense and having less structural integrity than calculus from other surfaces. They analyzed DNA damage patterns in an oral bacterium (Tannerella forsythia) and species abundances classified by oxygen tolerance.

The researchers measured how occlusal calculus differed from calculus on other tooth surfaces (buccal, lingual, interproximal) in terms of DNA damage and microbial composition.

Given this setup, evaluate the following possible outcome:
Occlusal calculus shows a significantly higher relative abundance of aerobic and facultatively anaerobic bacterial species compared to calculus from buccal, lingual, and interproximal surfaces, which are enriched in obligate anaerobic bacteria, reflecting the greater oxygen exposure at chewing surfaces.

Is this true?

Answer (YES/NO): NO